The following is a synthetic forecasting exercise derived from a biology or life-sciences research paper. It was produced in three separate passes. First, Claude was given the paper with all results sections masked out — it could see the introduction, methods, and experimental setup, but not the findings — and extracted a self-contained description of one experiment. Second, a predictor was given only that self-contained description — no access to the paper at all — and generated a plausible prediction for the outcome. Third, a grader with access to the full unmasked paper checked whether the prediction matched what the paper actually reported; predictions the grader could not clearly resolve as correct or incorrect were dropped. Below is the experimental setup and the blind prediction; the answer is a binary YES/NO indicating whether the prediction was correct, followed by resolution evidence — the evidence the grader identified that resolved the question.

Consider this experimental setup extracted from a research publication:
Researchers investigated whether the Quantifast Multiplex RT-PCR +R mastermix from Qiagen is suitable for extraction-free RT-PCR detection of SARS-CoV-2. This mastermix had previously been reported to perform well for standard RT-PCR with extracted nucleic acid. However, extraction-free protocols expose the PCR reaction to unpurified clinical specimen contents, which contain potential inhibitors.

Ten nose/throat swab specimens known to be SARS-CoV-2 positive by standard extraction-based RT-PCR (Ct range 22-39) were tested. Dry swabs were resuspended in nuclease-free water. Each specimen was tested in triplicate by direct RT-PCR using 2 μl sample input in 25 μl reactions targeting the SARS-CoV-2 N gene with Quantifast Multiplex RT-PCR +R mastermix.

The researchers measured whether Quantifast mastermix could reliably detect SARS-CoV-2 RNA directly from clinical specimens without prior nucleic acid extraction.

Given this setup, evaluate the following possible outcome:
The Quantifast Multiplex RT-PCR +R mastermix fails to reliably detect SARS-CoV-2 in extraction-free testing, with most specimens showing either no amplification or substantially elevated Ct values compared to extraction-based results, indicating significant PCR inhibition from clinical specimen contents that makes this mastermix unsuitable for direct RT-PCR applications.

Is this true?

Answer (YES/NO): YES